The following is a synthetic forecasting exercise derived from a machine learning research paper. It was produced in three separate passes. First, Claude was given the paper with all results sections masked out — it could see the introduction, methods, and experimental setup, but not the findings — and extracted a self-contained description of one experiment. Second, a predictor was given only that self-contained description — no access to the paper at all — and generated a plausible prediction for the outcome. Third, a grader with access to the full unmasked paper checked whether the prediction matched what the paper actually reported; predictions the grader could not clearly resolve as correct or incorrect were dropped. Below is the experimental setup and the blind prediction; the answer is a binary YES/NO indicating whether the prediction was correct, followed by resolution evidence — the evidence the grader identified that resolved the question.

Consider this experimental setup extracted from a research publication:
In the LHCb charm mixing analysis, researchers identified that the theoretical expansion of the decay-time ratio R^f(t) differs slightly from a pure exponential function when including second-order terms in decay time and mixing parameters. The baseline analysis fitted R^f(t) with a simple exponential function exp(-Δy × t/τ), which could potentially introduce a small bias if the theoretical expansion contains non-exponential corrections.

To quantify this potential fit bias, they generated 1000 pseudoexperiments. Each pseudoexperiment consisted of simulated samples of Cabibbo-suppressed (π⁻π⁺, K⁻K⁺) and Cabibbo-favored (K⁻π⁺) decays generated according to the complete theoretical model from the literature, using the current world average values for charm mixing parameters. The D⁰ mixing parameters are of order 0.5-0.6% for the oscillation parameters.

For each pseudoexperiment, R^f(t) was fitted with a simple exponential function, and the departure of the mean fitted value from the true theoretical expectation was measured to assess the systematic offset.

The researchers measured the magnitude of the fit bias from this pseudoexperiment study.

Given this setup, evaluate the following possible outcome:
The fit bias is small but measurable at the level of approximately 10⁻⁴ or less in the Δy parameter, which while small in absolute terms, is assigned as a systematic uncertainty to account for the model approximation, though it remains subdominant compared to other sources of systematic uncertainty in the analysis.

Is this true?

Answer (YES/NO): YES